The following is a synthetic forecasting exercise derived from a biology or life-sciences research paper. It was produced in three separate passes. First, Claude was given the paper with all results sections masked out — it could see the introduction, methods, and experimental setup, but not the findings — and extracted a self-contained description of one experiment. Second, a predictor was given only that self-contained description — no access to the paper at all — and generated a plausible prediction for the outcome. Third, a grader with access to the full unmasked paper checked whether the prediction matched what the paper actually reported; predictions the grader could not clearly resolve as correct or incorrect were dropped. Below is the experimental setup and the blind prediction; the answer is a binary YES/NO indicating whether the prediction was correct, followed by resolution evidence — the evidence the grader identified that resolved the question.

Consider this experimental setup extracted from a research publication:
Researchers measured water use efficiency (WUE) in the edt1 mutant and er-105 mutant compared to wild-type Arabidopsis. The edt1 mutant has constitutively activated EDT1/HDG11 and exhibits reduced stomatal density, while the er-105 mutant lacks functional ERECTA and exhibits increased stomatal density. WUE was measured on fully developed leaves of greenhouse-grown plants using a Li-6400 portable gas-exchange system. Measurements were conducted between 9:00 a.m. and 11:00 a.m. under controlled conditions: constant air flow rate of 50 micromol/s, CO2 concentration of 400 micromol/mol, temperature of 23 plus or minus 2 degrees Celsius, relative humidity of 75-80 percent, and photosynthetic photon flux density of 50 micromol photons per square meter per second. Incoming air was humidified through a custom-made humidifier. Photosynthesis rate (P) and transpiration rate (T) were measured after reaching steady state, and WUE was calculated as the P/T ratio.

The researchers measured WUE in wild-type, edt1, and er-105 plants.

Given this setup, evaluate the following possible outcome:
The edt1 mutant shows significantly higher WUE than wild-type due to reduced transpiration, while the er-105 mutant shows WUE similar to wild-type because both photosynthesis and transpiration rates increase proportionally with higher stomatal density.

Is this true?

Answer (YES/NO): NO